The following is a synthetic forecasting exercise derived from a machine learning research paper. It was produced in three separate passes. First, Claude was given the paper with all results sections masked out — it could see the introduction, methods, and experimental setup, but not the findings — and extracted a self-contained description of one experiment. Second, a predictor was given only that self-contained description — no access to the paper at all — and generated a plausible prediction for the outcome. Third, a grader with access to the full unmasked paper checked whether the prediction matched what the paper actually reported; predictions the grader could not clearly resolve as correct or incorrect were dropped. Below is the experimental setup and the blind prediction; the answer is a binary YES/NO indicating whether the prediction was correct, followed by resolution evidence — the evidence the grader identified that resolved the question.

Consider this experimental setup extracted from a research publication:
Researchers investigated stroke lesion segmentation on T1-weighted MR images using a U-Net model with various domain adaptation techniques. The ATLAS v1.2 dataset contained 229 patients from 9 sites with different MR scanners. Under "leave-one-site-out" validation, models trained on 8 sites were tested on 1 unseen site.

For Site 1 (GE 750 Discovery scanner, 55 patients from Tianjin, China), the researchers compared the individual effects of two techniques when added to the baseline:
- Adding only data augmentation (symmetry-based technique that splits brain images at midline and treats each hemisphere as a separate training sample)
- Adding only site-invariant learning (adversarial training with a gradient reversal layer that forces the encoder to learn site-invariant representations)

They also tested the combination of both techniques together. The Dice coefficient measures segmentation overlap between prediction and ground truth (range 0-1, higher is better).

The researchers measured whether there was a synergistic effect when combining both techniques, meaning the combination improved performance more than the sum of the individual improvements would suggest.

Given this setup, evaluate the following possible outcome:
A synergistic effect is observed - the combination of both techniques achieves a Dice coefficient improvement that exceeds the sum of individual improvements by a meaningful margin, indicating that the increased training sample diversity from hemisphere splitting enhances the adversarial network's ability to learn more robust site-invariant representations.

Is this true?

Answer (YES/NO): YES